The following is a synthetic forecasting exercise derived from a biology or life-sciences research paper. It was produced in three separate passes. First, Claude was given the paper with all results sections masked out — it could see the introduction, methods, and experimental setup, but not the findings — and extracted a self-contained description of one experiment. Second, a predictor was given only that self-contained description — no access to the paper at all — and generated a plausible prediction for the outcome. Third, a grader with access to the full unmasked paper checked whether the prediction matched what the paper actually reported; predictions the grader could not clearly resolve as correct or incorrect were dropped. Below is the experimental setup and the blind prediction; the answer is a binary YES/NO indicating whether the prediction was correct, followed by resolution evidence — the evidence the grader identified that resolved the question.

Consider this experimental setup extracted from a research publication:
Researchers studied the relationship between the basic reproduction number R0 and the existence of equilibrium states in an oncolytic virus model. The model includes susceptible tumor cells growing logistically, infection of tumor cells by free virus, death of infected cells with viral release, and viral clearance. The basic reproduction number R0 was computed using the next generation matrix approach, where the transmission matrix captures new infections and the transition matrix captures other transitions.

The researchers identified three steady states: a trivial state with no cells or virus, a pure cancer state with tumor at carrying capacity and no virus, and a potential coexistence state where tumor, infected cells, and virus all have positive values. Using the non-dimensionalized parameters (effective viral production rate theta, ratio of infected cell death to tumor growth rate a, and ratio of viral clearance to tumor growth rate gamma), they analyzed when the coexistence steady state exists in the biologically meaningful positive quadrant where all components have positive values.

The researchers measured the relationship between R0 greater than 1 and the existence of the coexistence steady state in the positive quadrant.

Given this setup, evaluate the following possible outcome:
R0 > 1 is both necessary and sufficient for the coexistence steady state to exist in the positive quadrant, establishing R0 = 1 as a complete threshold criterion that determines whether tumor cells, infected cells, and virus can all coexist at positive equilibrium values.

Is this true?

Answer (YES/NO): YES